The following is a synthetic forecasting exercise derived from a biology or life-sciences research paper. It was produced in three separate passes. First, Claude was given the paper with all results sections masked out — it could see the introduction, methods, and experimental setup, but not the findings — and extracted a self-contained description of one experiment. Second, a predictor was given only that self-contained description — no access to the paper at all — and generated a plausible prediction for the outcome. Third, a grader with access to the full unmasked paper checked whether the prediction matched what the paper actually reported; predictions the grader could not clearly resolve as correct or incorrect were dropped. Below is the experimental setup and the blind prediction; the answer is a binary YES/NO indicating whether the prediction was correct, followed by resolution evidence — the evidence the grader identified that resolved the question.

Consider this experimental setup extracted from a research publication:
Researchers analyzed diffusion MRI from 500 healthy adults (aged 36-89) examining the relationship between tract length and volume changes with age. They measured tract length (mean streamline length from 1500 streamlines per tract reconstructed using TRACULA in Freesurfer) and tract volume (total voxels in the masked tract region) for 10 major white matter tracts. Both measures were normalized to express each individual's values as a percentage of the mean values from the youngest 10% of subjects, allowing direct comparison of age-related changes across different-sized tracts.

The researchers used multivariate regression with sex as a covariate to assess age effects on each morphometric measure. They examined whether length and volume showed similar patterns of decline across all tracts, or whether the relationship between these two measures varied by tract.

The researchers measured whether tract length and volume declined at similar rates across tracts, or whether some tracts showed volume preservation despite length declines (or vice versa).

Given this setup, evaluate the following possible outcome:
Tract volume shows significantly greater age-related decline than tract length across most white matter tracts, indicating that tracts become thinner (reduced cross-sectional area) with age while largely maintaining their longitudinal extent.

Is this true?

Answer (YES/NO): NO